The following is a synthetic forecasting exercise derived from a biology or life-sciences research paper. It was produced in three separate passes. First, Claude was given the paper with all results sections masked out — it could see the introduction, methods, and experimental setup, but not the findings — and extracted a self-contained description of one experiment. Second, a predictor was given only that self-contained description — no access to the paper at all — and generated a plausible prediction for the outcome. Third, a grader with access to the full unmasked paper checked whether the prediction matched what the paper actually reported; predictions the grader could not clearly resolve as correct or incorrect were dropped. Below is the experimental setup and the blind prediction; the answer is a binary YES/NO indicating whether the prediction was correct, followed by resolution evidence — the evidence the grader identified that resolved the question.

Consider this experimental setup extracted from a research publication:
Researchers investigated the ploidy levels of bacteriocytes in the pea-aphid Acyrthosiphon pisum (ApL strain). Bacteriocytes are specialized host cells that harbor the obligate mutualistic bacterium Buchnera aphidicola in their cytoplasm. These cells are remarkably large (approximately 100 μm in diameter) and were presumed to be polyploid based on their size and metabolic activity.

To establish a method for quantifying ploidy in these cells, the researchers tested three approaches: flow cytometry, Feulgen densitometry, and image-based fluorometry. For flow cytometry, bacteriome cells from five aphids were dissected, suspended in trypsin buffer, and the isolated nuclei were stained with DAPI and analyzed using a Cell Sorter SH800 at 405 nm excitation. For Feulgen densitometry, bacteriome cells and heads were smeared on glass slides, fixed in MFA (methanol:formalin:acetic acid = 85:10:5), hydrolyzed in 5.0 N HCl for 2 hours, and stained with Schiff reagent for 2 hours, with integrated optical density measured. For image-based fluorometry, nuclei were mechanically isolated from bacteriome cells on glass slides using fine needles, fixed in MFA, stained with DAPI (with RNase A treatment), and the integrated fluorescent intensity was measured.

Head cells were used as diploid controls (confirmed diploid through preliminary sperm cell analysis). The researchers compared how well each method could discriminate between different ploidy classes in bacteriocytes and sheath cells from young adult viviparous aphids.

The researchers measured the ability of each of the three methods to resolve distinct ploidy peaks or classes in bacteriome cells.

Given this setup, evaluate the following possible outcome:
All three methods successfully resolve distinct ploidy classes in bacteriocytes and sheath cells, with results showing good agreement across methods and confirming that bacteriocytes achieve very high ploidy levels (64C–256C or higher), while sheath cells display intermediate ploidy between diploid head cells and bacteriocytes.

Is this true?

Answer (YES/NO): NO